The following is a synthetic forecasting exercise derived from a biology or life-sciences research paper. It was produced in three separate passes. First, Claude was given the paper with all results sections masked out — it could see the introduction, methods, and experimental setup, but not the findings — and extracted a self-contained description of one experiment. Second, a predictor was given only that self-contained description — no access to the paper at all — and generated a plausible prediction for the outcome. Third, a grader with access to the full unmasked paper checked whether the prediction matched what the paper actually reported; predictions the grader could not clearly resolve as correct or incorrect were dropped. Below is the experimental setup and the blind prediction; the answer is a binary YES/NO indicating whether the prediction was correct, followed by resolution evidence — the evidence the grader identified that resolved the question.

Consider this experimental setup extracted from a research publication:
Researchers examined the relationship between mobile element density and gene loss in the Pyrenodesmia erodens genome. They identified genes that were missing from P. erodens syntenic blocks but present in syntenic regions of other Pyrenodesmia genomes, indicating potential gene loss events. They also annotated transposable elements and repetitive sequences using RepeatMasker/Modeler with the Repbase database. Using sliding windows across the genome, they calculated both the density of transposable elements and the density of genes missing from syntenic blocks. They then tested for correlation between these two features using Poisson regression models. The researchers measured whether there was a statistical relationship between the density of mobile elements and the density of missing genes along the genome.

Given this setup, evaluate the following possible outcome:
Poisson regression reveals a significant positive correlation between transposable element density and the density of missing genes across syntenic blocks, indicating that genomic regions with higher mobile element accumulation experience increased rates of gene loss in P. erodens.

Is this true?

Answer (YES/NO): NO